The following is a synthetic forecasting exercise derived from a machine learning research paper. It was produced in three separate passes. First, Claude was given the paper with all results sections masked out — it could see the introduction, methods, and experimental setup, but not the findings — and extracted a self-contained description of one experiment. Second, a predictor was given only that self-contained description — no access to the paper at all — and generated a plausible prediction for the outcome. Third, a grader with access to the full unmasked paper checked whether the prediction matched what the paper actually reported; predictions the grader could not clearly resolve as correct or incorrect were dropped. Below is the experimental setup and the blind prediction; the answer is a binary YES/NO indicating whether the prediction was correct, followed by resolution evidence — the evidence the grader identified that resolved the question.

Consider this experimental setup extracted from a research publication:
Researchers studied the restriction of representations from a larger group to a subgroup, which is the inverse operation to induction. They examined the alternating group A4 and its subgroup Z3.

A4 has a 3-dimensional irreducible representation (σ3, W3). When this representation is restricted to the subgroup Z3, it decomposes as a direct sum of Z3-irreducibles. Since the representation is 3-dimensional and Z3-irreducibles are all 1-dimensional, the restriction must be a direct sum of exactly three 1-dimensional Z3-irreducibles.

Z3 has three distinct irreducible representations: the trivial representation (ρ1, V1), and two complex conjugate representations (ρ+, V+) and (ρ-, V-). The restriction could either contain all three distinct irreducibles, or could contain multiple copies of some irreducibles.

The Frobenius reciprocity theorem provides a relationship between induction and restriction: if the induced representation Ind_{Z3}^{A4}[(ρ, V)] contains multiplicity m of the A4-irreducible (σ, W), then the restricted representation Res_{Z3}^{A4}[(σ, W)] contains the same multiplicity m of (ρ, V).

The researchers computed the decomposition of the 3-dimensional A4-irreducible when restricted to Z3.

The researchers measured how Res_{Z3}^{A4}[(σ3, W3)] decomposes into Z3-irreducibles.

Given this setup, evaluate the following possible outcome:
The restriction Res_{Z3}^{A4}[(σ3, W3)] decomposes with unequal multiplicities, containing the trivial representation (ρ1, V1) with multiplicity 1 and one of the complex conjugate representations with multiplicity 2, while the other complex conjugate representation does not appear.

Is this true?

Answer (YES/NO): NO